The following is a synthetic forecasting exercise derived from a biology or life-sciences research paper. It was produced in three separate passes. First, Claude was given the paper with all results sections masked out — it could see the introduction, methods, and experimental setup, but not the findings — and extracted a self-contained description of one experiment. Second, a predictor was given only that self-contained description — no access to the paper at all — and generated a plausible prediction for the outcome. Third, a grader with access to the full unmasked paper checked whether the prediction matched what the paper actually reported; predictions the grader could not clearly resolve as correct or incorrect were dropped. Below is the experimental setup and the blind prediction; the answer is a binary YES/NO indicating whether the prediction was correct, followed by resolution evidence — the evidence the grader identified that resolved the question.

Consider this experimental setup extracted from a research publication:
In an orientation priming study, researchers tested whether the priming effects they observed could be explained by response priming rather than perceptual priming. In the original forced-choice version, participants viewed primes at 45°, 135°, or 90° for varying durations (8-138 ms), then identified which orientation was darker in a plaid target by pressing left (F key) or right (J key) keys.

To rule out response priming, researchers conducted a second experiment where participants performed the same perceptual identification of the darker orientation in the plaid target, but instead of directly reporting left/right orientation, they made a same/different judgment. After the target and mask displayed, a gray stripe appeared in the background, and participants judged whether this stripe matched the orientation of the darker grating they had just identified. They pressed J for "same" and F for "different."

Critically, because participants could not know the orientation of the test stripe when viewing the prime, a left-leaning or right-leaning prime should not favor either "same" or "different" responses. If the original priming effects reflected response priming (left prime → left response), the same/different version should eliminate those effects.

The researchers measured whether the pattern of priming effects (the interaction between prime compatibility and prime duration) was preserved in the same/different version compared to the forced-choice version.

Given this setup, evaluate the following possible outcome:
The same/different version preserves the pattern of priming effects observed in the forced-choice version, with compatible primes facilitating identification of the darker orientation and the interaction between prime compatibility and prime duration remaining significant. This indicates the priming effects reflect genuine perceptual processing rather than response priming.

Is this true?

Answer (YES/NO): YES